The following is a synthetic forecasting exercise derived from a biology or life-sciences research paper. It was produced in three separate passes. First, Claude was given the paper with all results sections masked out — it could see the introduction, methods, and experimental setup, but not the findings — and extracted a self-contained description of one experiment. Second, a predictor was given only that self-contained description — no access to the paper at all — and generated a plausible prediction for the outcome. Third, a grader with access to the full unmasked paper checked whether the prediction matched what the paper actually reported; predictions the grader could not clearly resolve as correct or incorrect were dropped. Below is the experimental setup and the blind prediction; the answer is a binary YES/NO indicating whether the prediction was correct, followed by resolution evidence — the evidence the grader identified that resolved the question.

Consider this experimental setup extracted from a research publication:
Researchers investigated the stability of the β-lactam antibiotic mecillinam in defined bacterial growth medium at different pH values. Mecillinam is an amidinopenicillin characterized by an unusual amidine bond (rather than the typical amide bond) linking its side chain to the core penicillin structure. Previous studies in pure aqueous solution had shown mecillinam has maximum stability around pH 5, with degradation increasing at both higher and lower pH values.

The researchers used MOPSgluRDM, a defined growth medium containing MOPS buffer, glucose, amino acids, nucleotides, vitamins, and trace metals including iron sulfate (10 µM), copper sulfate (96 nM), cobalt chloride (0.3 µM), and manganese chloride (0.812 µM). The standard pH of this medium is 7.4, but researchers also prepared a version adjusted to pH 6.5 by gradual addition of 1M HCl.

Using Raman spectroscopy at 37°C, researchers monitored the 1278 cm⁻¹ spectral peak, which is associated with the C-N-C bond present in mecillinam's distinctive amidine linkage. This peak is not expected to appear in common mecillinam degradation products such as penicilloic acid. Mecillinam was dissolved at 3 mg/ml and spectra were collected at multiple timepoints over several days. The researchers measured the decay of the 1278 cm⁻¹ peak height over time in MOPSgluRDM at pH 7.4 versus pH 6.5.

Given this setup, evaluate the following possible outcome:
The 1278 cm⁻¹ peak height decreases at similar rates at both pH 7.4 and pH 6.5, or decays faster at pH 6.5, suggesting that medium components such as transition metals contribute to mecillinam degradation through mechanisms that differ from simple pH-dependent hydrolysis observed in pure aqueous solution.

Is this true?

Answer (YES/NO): NO